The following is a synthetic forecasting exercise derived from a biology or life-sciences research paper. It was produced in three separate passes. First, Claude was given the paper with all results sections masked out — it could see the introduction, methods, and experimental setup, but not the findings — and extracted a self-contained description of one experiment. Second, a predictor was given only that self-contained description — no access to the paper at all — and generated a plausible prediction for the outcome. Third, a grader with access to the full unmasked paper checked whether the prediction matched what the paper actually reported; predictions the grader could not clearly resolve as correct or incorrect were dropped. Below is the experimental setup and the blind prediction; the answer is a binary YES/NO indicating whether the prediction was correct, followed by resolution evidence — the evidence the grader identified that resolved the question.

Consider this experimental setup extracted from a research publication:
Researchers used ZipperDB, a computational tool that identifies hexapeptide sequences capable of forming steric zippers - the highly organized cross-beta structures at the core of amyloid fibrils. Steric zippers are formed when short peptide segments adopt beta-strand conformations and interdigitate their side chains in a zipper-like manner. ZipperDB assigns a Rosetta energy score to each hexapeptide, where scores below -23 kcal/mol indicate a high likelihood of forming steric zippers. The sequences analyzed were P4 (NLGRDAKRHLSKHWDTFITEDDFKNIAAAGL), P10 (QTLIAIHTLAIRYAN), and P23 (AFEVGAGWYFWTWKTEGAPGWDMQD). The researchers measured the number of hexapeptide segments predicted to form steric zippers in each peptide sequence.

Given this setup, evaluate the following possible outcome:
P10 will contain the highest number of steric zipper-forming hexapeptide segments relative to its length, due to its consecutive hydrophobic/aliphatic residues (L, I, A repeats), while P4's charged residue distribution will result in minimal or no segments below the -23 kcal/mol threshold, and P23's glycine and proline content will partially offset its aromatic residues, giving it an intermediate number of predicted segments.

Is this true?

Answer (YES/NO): NO